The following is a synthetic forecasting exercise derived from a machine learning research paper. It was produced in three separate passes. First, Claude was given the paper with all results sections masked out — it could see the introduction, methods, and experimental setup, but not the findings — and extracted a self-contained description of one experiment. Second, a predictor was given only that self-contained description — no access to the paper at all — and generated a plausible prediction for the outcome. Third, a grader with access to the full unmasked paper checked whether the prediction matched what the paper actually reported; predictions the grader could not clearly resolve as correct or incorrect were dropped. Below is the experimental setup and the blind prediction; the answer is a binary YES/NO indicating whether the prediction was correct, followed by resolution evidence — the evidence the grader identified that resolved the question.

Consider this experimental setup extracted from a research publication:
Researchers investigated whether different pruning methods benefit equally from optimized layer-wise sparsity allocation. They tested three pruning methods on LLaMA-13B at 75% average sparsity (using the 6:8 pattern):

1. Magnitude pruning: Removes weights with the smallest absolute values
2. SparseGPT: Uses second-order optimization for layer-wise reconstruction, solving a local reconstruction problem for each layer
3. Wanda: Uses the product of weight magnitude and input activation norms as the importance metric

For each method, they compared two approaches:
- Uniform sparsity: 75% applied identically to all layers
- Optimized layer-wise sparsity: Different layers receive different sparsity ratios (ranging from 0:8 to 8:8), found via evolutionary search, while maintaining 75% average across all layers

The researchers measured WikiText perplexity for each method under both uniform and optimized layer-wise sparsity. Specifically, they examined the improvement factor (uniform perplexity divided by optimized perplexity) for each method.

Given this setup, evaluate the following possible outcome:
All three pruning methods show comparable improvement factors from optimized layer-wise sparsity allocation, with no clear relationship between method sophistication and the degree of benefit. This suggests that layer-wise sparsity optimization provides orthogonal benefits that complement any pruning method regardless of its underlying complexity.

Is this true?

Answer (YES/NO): NO